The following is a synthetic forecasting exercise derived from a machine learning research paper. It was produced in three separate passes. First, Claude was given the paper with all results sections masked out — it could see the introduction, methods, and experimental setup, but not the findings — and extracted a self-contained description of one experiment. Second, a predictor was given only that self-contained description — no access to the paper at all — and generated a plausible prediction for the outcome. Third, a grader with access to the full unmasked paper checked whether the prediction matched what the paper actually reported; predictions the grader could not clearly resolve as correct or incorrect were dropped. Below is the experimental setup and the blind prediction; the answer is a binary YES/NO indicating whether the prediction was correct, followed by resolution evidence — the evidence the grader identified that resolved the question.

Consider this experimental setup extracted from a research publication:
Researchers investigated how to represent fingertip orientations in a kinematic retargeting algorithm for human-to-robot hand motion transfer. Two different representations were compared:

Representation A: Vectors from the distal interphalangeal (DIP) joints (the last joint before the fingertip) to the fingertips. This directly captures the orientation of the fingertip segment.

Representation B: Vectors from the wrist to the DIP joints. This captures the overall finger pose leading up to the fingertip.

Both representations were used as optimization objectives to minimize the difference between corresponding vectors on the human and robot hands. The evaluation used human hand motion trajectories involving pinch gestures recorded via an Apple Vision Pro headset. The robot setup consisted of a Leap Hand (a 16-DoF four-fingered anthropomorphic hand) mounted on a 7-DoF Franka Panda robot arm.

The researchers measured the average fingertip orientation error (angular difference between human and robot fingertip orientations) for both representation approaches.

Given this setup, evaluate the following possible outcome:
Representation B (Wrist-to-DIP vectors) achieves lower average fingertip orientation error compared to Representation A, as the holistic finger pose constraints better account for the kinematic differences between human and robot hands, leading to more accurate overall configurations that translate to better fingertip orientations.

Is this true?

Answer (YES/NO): NO